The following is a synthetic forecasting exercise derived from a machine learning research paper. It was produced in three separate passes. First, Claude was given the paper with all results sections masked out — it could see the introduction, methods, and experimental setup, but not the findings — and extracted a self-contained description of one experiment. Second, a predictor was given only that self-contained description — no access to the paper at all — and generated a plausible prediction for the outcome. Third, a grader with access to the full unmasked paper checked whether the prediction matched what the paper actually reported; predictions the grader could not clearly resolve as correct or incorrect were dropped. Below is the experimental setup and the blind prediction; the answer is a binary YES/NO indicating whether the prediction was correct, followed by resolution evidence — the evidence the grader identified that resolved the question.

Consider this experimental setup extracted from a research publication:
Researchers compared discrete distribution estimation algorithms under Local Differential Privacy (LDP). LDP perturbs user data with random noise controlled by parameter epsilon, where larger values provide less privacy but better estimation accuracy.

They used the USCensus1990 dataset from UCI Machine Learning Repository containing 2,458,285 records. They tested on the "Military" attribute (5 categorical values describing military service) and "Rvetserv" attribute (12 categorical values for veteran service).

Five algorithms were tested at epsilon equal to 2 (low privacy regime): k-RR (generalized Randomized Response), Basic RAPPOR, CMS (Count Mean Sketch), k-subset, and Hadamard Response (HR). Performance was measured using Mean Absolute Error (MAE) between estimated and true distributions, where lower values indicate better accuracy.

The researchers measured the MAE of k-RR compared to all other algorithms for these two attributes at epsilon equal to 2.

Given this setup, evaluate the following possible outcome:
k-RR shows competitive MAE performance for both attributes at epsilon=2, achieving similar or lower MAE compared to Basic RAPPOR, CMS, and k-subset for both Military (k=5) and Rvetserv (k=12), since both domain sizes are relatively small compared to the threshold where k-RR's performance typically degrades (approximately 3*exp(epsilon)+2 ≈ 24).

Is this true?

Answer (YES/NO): YES